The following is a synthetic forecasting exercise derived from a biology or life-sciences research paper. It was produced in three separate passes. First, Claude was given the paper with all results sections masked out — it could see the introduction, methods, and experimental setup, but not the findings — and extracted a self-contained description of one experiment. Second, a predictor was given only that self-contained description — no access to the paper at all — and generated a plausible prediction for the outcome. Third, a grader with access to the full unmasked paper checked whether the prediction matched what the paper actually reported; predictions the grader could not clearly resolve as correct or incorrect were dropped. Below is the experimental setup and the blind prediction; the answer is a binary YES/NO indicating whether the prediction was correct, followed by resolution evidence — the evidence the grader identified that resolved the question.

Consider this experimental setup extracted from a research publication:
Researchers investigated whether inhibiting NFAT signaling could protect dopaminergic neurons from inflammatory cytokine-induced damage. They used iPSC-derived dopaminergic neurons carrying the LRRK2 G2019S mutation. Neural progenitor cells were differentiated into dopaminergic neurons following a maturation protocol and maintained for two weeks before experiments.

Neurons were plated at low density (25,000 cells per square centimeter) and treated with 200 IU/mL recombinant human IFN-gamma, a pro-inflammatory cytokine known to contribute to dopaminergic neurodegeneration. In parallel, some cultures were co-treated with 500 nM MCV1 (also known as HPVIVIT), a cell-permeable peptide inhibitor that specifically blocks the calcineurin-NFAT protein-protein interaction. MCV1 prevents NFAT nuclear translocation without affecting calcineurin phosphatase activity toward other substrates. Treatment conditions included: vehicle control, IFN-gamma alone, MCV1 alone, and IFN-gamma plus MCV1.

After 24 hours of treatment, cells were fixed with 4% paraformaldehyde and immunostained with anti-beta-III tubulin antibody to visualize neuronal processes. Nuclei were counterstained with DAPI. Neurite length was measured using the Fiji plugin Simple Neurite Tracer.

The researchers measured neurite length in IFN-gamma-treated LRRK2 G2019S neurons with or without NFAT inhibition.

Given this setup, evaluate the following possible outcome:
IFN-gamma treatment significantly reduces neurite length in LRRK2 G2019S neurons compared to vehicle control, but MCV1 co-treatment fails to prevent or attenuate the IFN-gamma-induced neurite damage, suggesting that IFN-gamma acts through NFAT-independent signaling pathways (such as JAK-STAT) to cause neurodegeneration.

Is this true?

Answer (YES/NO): NO